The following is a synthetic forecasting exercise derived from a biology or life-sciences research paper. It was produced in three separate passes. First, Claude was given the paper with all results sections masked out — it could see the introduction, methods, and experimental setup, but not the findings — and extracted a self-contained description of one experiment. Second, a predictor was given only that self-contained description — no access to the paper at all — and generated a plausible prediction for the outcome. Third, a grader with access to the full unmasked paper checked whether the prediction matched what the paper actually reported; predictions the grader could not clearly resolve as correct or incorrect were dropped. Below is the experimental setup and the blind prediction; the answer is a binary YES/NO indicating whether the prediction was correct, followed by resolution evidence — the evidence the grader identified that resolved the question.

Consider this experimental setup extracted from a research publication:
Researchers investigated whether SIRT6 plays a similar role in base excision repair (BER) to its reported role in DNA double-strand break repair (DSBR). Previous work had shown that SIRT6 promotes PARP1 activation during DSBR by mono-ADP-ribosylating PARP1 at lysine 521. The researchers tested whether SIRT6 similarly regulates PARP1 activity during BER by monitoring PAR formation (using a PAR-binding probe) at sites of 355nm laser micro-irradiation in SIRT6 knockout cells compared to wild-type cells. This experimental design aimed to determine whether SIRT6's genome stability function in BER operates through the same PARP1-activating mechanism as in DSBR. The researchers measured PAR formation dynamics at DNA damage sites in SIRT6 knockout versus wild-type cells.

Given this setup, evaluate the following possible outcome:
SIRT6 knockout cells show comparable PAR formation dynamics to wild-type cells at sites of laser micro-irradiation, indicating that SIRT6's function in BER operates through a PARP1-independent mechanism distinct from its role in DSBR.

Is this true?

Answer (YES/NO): YES